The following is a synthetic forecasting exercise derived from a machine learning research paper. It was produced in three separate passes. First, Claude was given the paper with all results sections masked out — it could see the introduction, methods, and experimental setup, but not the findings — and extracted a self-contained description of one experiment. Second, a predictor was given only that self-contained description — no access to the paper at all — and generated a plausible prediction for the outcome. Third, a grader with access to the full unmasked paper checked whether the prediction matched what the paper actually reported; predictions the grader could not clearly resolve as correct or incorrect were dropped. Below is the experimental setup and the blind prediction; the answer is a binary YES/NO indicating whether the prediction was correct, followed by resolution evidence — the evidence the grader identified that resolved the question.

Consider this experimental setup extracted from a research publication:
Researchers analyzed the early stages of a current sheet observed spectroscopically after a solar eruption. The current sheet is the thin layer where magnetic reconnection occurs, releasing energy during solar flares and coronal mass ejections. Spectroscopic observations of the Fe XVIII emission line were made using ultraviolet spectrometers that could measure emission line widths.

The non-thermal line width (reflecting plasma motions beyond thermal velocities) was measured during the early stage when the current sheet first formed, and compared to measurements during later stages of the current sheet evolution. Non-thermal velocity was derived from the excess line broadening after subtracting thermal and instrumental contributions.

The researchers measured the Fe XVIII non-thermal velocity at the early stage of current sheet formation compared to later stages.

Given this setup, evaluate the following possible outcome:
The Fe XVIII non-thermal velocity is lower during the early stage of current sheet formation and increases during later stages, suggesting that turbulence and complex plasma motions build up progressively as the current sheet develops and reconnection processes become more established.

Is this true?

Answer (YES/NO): NO